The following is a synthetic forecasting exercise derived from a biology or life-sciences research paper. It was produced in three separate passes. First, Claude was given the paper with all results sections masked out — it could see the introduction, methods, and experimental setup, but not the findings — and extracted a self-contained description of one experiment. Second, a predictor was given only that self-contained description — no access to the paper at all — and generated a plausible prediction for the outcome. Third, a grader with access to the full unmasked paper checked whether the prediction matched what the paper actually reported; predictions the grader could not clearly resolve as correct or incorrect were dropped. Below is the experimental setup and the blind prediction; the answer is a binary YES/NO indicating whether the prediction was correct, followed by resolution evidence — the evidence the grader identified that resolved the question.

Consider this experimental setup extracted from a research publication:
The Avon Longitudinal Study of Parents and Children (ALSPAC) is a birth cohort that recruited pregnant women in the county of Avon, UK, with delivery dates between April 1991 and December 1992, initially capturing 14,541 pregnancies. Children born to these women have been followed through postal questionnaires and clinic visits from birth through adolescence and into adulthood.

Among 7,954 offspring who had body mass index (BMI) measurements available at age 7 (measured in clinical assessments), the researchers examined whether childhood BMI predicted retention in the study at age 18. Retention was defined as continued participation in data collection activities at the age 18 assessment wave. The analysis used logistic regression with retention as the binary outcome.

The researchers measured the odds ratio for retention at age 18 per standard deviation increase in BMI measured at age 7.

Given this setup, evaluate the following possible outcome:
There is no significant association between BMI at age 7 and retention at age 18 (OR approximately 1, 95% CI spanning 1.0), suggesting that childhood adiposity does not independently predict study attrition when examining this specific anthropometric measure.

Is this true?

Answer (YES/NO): NO